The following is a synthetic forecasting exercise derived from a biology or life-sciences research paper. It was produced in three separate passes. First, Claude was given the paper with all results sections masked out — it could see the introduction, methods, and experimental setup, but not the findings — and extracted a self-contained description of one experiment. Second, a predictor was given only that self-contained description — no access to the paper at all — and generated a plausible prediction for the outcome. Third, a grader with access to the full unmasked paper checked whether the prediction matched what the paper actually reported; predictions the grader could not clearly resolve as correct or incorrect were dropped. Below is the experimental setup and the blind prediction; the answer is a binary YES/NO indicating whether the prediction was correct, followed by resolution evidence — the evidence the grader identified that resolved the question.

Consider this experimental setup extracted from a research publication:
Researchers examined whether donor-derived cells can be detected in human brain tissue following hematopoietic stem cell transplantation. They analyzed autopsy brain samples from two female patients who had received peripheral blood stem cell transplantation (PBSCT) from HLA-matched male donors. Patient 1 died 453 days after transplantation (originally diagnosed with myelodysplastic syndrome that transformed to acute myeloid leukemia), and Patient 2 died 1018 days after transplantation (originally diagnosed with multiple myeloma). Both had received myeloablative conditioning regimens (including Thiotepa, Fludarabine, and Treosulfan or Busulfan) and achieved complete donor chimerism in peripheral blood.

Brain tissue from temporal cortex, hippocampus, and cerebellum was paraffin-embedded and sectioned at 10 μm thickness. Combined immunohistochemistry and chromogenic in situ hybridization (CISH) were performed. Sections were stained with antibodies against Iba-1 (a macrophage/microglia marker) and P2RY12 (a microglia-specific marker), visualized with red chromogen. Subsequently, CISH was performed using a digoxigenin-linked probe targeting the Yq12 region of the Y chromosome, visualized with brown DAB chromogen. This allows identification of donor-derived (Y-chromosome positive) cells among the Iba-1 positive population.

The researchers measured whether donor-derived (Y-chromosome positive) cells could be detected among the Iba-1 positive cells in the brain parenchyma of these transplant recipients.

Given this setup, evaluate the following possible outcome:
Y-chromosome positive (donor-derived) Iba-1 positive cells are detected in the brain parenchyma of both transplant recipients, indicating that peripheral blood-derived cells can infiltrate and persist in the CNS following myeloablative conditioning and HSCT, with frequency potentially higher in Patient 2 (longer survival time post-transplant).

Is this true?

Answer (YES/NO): YES